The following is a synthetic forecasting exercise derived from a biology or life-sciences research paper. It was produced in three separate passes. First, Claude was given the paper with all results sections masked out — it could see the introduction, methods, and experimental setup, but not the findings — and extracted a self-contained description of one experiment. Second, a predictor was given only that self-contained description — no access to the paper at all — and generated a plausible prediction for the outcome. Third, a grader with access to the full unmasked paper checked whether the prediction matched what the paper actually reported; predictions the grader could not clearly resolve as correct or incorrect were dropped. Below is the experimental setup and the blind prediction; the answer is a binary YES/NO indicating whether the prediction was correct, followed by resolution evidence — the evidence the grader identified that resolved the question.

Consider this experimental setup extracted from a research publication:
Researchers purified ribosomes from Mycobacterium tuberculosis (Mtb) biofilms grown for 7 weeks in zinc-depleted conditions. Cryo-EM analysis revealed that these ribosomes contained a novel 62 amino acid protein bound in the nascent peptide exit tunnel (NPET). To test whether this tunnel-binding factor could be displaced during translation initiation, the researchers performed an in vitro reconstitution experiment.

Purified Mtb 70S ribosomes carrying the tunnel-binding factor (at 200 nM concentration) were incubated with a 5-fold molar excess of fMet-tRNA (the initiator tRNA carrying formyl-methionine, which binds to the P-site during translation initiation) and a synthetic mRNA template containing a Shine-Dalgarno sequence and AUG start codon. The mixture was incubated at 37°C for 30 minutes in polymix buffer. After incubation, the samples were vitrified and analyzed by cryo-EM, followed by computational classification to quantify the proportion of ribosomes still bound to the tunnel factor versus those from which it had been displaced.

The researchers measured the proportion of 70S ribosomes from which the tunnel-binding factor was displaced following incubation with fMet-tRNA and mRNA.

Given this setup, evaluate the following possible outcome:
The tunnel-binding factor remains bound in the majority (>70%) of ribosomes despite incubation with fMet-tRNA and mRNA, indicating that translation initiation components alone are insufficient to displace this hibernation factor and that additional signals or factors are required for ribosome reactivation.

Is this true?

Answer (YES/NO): NO